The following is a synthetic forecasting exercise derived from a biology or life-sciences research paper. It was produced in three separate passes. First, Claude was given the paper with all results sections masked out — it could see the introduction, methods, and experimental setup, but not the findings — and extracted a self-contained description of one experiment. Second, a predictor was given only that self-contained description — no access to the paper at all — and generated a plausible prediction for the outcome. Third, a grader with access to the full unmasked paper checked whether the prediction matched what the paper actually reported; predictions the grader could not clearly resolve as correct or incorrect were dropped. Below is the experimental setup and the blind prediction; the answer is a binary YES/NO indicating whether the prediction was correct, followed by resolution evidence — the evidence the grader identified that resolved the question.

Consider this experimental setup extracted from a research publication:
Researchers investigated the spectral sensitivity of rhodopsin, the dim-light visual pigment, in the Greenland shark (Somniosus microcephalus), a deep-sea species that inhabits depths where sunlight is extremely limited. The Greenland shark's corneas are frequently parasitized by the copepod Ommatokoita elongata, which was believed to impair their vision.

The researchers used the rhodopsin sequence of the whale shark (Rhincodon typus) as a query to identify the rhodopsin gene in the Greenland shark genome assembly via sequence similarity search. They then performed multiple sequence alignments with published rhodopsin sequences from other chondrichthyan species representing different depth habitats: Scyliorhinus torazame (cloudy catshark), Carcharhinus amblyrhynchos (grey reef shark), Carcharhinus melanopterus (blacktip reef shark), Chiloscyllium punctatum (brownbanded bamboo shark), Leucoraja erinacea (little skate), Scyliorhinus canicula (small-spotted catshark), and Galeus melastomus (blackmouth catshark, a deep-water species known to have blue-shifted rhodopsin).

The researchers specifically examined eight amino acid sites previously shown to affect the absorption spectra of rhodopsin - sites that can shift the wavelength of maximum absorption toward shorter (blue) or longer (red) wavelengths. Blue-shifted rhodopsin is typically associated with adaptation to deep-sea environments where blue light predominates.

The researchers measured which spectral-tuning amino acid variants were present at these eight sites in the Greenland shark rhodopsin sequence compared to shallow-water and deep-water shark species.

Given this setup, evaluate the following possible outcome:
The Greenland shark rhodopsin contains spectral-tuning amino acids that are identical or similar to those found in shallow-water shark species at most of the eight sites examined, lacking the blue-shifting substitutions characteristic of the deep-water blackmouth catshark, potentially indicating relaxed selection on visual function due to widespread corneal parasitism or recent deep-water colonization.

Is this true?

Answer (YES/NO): NO